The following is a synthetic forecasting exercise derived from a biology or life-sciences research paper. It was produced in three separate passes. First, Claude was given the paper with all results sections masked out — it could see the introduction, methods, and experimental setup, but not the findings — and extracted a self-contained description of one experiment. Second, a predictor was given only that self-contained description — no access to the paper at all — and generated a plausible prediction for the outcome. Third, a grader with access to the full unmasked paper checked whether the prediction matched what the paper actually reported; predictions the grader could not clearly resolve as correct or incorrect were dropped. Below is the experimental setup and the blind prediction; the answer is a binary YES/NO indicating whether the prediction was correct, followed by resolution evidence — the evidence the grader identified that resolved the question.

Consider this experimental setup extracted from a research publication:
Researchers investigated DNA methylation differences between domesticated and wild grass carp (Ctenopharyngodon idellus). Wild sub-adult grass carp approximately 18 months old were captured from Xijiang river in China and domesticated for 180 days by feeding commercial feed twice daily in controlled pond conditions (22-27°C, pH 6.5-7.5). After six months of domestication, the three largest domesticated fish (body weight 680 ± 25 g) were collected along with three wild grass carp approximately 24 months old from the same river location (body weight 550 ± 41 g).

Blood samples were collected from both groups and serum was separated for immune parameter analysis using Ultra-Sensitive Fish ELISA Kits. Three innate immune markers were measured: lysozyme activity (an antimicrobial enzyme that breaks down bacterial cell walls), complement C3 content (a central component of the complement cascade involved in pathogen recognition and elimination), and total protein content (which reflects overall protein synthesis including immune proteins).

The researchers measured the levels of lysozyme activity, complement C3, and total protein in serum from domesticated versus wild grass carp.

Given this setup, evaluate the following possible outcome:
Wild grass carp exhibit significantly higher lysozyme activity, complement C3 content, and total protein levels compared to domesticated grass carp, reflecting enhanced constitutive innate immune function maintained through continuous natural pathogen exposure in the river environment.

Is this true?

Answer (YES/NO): NO